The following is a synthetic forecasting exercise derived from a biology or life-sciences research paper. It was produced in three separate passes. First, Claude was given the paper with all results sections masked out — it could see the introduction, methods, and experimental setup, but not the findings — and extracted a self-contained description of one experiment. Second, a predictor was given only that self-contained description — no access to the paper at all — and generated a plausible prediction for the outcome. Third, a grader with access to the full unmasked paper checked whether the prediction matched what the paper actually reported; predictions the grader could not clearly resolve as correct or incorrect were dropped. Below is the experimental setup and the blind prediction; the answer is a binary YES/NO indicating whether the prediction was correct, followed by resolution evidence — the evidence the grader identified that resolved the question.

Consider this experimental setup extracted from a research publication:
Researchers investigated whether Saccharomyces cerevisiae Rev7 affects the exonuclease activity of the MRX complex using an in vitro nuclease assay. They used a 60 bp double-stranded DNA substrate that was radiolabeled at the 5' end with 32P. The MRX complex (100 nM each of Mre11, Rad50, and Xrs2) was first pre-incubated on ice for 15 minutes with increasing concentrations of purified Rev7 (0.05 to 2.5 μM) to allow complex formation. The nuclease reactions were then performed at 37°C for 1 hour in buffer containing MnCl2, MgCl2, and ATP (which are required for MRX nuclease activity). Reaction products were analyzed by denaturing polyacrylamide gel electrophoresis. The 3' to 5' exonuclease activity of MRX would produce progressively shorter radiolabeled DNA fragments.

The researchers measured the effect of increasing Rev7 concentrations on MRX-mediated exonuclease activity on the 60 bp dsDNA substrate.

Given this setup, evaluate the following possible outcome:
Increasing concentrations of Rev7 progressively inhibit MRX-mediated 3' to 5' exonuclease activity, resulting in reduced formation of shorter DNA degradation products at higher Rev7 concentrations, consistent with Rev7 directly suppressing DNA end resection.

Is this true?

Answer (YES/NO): YES